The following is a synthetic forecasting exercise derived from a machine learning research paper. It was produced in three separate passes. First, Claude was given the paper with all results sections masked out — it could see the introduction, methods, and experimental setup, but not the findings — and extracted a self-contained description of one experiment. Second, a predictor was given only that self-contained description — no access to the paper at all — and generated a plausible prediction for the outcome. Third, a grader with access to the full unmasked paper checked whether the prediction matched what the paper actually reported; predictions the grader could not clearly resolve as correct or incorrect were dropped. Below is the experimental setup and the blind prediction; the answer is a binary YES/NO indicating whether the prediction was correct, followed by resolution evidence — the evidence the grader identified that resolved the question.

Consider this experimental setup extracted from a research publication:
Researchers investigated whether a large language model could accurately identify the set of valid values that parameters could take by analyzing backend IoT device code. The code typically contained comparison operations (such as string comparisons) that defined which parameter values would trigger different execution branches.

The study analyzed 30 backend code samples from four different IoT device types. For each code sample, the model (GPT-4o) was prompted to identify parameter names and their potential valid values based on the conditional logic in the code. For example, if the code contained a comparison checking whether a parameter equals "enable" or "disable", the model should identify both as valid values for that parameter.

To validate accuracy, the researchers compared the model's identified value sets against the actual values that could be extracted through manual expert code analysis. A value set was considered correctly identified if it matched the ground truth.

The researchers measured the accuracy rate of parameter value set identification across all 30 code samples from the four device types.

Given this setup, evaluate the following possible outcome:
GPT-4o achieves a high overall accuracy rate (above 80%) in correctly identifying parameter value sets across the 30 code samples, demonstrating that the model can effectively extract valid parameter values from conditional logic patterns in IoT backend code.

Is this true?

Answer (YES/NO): YES